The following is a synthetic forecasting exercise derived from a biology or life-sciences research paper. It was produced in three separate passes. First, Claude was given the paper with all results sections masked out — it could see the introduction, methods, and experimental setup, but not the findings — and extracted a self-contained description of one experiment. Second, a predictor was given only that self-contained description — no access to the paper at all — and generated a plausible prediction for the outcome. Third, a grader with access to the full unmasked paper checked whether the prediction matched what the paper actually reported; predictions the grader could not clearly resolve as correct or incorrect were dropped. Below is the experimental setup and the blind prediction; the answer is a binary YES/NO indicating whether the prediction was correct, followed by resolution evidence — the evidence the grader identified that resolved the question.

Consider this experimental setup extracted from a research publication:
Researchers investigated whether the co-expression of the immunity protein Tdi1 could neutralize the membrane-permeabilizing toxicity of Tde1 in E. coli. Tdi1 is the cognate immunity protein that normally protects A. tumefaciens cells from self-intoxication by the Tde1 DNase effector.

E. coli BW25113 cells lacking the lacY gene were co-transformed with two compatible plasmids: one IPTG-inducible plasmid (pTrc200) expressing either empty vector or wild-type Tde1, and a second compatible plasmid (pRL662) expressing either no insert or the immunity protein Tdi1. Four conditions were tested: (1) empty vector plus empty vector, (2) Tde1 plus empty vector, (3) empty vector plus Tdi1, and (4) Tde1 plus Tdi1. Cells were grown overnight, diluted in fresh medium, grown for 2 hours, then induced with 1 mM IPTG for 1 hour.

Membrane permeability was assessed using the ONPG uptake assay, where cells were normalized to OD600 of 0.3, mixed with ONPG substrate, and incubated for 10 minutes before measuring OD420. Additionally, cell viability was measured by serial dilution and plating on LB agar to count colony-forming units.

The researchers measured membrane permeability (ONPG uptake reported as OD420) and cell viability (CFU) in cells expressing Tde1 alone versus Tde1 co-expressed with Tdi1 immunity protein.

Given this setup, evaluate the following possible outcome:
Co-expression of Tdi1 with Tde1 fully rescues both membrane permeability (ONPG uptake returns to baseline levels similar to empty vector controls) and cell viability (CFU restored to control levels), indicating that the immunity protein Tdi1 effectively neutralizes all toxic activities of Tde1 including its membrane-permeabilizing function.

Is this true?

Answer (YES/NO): NO